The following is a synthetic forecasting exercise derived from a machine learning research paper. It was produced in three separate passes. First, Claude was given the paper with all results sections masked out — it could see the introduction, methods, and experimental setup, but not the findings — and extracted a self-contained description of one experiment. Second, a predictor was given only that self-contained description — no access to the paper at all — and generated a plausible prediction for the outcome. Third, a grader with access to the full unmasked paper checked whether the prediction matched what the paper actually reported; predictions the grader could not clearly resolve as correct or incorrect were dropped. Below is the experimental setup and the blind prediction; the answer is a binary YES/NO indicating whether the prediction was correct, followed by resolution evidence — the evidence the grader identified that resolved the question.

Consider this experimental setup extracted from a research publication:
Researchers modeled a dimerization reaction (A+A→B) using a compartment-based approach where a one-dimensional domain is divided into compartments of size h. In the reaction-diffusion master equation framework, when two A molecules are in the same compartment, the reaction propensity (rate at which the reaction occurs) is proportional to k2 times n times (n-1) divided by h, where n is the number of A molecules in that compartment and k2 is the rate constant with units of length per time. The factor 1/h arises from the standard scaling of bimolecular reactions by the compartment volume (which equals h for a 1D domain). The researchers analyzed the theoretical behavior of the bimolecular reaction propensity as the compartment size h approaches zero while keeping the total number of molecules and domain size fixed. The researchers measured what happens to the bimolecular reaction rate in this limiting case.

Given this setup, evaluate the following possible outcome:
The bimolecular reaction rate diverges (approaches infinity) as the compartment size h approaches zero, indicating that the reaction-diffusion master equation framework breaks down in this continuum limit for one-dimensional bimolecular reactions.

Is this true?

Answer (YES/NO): NO